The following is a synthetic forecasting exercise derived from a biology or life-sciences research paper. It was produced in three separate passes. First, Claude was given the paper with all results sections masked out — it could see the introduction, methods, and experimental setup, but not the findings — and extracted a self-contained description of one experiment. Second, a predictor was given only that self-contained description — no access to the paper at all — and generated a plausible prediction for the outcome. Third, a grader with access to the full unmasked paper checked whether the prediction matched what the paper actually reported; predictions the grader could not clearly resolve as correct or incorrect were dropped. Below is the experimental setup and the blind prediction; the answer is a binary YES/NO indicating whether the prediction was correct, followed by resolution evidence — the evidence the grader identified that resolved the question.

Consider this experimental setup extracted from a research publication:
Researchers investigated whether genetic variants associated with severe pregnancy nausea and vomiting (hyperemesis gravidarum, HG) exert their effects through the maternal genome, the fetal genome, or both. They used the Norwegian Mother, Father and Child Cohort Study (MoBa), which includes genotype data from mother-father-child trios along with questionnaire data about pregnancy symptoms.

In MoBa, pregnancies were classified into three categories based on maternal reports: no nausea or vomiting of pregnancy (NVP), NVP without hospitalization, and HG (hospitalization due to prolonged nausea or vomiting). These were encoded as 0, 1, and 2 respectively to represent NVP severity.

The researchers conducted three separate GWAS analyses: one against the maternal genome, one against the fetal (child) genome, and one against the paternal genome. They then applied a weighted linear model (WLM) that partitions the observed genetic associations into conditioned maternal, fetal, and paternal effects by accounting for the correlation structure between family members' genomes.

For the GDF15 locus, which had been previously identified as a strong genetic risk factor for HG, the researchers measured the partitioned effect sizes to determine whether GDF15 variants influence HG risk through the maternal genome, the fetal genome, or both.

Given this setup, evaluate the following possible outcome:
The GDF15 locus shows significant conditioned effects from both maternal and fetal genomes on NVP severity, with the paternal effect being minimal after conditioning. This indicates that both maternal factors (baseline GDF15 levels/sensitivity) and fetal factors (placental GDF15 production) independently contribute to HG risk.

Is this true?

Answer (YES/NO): NO